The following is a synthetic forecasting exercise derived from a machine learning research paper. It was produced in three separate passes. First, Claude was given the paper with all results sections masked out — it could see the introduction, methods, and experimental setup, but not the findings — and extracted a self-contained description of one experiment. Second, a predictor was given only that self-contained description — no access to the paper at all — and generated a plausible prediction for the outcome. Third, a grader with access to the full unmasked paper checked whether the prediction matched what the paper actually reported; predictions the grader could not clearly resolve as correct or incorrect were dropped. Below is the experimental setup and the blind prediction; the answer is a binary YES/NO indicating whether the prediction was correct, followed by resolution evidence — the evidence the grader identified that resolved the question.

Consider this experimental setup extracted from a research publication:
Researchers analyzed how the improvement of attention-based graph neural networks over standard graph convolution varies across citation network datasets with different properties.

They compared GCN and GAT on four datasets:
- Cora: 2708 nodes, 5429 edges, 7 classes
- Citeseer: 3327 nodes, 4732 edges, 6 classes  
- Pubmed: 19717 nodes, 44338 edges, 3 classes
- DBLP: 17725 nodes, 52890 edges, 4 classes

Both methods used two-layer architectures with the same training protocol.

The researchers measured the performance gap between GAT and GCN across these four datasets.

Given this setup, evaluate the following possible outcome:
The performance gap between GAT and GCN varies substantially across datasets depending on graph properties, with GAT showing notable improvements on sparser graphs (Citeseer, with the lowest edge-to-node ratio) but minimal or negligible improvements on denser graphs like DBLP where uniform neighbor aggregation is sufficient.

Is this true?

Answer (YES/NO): NO